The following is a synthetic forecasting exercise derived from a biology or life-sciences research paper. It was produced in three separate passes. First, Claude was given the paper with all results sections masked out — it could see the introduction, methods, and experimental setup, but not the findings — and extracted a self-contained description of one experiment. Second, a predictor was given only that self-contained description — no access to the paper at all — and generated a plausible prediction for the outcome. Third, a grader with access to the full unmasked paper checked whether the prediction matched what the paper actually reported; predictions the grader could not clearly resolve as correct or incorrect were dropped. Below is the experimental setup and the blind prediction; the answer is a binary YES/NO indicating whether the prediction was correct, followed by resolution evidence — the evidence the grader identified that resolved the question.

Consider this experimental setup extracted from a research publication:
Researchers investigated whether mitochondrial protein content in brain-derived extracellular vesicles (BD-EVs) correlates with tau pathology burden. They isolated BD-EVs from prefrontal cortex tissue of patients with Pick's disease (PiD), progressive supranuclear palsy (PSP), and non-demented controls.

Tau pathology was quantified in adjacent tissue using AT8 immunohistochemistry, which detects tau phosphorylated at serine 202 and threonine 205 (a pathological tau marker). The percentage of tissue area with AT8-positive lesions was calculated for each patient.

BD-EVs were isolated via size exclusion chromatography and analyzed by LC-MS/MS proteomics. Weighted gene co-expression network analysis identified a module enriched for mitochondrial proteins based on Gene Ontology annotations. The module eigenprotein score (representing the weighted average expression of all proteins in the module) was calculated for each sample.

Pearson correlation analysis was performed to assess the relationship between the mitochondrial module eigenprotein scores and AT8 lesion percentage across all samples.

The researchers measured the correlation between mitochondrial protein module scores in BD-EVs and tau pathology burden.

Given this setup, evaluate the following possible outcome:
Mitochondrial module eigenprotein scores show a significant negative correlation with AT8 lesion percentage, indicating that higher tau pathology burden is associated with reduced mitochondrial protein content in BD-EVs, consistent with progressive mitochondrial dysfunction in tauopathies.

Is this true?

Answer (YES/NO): NO